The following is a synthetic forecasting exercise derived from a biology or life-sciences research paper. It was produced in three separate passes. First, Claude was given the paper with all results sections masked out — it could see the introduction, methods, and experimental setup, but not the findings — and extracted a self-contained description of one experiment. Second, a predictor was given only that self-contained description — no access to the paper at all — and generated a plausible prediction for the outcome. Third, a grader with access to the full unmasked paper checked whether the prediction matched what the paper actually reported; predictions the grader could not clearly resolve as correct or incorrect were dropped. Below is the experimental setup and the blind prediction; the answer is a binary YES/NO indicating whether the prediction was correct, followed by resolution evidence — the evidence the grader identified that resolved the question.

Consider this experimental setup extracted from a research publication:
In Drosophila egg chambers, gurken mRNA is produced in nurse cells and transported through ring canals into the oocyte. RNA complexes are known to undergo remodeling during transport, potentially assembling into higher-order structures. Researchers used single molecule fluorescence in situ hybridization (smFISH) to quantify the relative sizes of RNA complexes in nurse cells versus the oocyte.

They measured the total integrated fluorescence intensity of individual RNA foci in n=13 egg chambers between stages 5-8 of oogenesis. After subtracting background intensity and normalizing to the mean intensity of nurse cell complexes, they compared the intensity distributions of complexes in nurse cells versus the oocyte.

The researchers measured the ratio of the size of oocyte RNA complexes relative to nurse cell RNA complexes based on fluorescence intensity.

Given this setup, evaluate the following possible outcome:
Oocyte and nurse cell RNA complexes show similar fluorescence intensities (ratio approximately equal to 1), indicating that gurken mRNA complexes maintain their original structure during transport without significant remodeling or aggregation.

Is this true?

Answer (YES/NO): NO